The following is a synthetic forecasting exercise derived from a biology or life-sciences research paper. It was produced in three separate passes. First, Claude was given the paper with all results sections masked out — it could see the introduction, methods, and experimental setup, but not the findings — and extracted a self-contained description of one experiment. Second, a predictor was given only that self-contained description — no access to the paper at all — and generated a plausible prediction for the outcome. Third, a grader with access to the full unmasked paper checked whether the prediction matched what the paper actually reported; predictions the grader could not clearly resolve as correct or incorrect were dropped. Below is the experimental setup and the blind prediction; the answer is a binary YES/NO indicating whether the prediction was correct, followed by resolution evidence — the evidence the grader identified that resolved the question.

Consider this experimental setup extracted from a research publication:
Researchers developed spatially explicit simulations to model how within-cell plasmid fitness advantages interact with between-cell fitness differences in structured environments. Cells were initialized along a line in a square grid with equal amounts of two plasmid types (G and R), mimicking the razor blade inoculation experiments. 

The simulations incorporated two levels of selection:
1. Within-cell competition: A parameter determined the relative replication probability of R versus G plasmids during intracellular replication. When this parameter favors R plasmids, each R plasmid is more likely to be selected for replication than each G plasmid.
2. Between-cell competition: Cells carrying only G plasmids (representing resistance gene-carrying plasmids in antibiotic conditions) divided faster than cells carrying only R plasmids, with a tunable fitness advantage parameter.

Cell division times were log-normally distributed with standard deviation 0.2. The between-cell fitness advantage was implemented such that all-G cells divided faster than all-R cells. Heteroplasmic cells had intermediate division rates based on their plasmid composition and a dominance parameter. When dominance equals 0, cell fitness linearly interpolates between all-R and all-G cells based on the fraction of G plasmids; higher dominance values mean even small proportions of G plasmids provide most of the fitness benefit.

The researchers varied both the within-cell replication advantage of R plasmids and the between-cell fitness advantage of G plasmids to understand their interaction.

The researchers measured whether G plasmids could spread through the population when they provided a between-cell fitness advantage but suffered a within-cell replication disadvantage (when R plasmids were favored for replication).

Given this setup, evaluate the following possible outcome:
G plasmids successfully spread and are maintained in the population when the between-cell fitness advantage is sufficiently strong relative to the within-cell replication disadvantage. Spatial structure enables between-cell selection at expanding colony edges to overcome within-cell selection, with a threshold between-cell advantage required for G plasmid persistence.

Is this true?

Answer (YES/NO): YES